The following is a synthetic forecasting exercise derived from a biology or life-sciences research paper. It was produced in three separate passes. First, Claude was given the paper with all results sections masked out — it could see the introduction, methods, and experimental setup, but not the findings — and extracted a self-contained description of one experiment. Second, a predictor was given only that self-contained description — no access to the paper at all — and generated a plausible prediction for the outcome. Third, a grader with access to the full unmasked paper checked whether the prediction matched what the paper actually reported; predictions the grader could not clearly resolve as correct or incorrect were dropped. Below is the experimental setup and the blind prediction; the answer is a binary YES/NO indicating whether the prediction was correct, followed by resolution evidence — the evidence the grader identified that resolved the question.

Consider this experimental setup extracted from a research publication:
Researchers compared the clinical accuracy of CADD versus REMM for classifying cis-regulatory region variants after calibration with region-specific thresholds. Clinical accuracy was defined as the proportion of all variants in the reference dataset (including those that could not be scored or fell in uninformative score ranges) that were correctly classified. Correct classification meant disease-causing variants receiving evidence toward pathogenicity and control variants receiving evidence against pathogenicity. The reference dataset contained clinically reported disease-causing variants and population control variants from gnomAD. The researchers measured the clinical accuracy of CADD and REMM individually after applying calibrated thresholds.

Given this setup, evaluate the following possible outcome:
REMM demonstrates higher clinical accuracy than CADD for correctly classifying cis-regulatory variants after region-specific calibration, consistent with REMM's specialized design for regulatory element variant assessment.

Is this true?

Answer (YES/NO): YES